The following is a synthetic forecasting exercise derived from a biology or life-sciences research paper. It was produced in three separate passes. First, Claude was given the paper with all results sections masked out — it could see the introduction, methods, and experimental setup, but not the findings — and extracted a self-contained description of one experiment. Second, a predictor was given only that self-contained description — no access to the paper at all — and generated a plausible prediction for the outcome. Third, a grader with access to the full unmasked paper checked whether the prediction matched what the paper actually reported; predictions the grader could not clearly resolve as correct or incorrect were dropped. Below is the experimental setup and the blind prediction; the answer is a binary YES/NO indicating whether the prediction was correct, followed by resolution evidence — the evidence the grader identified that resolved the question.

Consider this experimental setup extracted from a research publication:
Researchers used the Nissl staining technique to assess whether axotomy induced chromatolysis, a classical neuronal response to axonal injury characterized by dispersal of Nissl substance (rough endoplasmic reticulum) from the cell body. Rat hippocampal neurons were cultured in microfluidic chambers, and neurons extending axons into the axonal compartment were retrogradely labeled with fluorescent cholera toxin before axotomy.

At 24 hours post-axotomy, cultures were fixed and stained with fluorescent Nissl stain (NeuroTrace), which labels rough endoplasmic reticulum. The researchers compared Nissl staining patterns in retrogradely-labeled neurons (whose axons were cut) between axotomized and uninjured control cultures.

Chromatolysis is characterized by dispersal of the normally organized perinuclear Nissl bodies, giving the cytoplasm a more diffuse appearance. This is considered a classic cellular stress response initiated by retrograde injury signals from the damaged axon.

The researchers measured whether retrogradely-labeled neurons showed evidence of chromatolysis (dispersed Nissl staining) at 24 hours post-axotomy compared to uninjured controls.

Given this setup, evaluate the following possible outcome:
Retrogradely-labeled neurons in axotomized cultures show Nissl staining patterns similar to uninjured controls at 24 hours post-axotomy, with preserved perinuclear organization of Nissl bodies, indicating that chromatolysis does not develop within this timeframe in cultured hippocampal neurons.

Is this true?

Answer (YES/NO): NO